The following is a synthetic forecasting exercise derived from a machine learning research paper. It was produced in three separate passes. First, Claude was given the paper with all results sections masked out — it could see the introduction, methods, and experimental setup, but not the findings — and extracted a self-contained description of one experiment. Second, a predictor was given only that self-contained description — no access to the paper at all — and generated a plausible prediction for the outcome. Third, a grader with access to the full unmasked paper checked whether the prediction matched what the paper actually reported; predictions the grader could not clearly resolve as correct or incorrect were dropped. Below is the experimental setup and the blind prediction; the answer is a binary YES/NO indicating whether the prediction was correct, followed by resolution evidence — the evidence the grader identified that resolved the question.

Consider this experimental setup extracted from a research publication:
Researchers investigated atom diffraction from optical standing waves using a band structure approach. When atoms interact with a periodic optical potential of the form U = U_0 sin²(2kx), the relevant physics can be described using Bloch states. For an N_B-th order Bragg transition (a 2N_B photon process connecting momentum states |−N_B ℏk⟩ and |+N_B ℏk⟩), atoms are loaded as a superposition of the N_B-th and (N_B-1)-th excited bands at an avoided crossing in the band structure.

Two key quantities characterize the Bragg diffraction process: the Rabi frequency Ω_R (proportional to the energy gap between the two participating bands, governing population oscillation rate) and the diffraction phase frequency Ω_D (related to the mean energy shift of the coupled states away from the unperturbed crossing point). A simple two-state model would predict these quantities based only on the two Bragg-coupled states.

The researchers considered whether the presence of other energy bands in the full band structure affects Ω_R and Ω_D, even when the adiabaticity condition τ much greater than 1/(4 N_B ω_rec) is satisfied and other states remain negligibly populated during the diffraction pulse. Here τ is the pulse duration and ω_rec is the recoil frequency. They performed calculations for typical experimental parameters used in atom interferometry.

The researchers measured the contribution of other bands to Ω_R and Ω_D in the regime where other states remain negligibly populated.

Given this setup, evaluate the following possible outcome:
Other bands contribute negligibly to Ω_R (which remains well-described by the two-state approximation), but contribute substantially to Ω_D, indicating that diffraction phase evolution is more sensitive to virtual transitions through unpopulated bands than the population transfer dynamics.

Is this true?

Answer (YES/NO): NO